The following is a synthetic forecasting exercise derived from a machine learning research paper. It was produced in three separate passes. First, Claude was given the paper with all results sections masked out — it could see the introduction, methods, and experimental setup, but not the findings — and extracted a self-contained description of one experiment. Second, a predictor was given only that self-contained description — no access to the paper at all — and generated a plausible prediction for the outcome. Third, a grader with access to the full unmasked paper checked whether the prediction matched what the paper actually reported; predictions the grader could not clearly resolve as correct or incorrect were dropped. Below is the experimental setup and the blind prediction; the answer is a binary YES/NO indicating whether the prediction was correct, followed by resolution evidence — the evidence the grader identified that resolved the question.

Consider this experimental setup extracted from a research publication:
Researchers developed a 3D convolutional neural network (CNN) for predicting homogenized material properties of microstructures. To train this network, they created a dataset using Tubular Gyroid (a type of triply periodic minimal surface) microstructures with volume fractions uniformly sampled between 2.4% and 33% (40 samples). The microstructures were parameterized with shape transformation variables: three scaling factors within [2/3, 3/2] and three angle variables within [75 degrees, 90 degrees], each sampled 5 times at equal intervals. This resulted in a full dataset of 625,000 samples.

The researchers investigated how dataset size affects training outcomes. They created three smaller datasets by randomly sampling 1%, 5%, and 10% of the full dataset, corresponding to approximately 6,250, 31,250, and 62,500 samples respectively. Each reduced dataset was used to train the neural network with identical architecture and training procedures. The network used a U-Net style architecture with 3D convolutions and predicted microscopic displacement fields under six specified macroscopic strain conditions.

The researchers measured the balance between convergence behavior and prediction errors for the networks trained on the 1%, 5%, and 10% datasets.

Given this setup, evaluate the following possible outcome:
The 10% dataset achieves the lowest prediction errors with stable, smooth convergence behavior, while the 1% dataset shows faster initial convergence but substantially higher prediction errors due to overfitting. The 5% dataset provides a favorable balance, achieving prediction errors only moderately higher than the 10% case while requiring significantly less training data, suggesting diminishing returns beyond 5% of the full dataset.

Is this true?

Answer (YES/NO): NO